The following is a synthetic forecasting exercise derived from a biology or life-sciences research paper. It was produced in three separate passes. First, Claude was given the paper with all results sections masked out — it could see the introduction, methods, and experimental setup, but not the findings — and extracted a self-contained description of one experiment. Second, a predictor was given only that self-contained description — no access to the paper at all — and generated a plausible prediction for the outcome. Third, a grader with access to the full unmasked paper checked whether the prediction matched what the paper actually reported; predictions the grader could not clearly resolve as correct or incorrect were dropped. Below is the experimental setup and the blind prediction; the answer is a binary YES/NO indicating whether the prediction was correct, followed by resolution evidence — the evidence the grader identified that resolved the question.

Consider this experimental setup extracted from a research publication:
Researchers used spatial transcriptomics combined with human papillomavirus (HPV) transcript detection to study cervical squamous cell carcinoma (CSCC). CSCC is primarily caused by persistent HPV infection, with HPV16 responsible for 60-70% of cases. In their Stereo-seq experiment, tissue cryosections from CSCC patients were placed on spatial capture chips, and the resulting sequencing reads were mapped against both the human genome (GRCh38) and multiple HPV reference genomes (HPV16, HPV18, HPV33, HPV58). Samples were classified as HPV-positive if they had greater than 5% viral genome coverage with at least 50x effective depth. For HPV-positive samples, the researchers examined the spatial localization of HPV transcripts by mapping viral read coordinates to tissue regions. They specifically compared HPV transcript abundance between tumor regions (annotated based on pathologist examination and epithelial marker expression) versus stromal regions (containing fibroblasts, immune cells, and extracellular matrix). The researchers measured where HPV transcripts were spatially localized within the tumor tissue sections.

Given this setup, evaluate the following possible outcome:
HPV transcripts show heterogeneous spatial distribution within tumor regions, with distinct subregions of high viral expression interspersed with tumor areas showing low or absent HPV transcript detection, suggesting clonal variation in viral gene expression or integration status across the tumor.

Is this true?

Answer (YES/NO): YES